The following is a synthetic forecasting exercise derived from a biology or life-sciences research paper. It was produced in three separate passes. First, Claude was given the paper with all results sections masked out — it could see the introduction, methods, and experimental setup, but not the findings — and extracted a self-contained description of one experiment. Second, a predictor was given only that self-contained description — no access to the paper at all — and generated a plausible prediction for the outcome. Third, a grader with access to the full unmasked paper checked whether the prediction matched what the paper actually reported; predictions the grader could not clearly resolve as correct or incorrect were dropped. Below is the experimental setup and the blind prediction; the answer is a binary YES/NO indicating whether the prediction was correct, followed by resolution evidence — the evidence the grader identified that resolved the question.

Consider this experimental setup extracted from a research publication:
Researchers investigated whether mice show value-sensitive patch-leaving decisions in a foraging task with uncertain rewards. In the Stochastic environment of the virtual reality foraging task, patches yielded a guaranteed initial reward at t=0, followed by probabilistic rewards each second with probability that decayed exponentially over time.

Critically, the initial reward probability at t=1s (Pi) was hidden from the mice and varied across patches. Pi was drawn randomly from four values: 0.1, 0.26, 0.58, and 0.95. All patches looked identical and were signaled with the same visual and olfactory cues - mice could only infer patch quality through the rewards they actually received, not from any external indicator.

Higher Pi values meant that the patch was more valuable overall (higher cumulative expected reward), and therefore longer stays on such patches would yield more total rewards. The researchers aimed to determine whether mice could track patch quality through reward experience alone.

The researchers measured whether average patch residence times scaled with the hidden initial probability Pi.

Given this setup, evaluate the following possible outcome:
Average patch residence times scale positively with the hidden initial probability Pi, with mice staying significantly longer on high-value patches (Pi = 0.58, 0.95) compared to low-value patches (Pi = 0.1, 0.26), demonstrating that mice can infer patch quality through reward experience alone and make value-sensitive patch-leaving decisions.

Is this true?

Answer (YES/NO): YES